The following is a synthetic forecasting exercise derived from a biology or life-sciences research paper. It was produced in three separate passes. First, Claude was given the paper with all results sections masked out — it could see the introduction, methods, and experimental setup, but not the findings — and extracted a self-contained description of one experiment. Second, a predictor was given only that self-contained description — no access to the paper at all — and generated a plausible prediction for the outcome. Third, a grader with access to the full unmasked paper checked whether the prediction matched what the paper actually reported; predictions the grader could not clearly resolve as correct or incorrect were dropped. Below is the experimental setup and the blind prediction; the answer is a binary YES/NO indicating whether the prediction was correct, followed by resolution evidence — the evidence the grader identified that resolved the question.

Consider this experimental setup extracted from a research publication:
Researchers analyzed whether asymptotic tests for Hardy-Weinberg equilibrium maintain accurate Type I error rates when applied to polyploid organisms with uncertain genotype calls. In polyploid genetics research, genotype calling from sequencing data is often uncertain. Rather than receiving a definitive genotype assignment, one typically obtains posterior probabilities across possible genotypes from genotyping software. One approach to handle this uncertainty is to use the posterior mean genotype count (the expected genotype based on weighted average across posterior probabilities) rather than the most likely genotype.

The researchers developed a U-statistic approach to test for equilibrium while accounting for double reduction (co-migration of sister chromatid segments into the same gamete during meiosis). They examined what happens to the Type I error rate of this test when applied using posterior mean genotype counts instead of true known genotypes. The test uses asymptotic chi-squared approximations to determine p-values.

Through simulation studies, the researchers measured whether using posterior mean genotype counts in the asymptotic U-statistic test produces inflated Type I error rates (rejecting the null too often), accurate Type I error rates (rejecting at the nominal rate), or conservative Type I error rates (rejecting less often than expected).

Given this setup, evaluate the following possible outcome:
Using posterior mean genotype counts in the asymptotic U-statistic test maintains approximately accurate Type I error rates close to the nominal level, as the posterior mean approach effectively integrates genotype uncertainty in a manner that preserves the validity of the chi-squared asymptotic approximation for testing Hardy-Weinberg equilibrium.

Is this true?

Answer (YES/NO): NO